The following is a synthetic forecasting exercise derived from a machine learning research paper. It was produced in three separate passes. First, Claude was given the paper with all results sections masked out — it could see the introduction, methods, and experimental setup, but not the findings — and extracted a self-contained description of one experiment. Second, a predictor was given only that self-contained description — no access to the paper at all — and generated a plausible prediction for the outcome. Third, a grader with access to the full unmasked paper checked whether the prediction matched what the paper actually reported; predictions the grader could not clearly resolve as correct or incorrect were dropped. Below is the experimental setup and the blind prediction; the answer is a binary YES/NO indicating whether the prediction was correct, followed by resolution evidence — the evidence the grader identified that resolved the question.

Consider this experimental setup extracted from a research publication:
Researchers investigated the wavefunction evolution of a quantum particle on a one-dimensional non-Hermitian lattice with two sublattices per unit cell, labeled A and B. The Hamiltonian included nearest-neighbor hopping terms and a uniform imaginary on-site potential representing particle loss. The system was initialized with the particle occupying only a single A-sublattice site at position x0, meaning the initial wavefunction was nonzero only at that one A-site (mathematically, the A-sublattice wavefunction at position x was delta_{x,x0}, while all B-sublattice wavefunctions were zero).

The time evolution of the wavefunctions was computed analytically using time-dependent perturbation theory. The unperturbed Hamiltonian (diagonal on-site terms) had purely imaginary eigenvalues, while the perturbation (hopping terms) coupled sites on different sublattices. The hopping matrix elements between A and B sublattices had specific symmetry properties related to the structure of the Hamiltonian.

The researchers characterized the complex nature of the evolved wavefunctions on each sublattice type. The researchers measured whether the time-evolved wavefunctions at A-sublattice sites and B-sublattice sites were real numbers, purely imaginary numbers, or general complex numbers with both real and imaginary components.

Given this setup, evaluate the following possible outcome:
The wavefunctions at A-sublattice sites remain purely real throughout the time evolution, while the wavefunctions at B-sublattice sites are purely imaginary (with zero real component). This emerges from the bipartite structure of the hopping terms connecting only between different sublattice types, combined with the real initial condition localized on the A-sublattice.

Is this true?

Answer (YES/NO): YES